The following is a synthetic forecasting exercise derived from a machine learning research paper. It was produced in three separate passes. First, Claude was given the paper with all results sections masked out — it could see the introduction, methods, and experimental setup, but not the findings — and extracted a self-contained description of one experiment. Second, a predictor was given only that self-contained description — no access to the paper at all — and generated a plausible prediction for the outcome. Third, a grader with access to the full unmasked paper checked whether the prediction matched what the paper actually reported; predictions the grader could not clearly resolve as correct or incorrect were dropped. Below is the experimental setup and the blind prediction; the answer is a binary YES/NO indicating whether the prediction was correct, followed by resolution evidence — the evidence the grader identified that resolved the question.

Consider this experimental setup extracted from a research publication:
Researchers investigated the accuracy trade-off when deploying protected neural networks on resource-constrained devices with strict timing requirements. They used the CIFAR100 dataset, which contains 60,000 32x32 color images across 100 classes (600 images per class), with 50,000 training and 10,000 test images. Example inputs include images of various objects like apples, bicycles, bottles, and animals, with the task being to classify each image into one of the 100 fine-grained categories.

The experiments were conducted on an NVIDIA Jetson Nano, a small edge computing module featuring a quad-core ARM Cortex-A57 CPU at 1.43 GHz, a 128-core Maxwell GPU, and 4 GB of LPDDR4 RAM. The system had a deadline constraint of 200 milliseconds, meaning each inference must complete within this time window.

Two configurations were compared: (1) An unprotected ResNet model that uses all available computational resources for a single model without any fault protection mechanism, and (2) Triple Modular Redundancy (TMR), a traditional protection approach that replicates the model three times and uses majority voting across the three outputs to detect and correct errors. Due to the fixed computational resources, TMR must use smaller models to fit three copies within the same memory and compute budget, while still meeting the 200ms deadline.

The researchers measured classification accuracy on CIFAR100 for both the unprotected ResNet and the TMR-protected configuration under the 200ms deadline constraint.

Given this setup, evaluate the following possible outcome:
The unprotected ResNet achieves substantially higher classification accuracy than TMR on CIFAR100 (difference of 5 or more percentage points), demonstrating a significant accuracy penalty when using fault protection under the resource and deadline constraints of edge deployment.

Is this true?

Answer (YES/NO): YES